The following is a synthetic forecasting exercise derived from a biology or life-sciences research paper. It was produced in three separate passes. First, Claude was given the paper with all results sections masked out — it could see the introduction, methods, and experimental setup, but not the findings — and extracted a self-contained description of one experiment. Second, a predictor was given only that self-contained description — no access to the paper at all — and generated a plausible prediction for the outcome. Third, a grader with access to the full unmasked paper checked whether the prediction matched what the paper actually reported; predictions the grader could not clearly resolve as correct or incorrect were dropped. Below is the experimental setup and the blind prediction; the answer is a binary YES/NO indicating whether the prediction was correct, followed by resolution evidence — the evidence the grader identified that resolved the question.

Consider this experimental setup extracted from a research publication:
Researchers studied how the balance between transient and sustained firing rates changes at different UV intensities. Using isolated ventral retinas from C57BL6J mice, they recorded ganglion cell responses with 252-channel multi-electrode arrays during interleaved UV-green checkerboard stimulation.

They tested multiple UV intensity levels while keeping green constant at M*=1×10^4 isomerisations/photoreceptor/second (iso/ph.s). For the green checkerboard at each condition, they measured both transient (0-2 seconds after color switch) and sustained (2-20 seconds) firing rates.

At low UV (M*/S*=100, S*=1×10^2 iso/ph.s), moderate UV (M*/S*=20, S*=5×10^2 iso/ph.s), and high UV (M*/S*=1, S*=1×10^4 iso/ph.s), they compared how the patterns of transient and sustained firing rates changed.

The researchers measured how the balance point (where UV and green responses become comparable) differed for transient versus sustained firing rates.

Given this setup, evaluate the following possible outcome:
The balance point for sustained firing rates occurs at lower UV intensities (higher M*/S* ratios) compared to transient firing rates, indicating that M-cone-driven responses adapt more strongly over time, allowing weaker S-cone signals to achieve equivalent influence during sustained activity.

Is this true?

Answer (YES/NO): NO